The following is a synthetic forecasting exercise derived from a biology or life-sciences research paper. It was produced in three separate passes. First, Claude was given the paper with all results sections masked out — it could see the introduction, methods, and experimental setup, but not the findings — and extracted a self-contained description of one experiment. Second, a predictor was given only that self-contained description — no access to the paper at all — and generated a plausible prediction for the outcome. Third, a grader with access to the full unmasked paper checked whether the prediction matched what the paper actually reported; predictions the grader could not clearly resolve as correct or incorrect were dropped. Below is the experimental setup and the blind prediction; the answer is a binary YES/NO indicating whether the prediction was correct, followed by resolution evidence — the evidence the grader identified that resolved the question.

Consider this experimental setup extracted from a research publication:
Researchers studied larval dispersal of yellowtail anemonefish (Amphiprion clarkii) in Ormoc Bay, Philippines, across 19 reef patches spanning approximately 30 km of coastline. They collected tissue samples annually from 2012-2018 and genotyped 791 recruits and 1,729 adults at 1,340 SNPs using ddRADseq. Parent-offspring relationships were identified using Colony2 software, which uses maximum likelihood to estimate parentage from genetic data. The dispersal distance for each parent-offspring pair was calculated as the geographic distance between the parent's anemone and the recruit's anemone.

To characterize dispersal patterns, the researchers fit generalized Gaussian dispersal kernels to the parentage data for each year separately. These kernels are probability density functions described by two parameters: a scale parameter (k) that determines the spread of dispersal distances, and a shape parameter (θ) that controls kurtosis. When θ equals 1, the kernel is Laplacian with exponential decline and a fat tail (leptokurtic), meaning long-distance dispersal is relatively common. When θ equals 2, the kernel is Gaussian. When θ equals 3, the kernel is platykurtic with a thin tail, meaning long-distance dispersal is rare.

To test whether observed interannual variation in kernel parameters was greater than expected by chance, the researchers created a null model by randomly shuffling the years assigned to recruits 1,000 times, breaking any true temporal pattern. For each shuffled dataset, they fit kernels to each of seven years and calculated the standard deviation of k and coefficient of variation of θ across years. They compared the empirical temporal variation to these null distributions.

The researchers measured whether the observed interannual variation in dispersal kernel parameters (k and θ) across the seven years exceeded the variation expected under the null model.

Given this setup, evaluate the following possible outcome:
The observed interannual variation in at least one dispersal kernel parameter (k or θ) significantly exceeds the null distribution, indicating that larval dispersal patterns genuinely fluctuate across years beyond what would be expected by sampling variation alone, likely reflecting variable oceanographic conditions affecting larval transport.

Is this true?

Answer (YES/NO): YES